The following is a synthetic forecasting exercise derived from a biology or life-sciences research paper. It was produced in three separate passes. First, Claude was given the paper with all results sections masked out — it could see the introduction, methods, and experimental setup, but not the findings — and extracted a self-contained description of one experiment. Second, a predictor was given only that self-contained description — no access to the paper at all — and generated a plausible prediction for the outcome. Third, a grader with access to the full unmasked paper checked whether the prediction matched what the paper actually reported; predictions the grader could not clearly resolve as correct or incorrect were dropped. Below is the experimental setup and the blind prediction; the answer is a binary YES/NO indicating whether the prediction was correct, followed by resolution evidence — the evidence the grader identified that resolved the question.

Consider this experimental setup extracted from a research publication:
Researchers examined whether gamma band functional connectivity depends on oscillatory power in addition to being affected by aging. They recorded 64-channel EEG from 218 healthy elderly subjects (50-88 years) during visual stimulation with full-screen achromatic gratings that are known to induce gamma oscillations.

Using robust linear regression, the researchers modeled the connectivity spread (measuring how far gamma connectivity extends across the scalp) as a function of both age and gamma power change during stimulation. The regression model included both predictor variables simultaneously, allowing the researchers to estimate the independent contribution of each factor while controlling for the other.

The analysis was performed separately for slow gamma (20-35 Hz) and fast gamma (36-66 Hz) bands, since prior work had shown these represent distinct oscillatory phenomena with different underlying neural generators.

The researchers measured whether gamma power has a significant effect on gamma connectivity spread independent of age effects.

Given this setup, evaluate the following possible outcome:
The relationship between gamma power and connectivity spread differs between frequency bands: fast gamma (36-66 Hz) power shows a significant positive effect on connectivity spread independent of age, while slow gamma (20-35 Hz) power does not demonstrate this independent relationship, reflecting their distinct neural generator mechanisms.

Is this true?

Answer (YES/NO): NO